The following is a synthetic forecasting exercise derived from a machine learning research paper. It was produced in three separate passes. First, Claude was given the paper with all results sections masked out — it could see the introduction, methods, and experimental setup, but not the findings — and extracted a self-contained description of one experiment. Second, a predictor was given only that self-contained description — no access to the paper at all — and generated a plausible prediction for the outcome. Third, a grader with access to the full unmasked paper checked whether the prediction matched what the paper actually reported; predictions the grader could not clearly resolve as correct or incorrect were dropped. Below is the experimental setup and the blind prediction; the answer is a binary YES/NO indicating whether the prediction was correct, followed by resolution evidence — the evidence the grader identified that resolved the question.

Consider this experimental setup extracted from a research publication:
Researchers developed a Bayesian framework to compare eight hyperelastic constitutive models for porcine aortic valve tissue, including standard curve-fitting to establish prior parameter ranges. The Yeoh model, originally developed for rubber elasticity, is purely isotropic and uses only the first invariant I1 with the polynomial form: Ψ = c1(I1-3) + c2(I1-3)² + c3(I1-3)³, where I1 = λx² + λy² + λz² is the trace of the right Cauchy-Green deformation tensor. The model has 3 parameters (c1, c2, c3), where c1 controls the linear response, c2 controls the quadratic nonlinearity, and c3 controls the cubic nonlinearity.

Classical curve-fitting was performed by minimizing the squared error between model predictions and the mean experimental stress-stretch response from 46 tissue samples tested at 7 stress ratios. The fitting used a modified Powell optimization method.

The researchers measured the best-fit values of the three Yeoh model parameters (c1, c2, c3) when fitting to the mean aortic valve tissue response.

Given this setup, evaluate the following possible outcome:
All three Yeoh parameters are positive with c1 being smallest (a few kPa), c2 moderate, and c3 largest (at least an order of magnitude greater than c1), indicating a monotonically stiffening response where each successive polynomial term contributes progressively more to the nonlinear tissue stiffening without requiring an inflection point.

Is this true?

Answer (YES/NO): NO